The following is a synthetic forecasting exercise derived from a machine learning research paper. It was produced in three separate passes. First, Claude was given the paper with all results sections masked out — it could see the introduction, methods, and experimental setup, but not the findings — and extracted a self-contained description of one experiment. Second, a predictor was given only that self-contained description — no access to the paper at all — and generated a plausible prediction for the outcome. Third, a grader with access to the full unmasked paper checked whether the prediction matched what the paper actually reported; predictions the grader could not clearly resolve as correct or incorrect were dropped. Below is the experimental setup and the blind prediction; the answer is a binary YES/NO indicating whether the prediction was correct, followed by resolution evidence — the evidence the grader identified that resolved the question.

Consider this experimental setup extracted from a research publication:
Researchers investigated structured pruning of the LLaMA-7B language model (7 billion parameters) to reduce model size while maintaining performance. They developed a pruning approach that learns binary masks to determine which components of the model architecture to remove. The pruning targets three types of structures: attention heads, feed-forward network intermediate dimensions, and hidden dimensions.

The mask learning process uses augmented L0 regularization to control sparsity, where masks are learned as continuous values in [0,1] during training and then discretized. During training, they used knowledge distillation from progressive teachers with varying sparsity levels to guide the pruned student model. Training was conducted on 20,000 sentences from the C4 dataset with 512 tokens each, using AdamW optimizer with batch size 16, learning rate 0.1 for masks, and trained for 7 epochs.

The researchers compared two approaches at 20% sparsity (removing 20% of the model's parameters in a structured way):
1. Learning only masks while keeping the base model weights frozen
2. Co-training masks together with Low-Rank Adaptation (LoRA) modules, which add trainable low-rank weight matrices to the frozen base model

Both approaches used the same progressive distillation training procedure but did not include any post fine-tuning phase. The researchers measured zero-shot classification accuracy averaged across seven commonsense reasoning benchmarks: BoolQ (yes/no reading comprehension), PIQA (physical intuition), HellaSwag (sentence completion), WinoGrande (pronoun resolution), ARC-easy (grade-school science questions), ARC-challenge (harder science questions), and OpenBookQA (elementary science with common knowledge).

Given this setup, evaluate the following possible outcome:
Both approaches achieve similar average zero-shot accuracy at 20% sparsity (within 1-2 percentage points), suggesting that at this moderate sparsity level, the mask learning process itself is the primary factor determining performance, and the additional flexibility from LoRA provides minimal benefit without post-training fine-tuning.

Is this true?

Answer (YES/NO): YES